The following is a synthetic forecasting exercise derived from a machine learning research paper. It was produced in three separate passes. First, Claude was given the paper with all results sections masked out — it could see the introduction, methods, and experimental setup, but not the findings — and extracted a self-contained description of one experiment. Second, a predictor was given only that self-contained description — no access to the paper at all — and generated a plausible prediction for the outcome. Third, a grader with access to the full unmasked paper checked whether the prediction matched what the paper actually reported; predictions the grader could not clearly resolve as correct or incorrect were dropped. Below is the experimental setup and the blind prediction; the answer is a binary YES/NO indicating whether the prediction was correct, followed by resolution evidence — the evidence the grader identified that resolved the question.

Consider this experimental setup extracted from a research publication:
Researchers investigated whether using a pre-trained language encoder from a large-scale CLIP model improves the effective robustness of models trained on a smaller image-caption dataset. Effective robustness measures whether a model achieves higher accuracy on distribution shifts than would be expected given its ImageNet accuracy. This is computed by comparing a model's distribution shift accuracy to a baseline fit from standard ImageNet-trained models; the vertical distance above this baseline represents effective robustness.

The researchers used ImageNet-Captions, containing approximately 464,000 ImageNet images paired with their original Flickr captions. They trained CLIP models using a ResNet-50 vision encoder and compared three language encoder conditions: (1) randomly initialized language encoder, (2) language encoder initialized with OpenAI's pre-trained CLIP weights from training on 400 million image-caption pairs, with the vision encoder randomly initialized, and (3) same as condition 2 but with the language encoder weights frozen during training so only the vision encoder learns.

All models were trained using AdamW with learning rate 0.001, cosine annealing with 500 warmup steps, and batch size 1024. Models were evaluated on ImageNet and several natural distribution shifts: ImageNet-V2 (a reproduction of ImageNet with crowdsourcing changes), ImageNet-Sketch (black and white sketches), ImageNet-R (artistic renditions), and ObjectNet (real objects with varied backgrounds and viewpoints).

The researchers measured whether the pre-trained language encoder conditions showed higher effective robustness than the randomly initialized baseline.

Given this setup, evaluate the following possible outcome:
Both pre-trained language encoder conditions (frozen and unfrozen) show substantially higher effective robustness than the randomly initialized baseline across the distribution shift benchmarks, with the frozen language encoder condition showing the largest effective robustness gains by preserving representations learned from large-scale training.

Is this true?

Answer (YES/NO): NO